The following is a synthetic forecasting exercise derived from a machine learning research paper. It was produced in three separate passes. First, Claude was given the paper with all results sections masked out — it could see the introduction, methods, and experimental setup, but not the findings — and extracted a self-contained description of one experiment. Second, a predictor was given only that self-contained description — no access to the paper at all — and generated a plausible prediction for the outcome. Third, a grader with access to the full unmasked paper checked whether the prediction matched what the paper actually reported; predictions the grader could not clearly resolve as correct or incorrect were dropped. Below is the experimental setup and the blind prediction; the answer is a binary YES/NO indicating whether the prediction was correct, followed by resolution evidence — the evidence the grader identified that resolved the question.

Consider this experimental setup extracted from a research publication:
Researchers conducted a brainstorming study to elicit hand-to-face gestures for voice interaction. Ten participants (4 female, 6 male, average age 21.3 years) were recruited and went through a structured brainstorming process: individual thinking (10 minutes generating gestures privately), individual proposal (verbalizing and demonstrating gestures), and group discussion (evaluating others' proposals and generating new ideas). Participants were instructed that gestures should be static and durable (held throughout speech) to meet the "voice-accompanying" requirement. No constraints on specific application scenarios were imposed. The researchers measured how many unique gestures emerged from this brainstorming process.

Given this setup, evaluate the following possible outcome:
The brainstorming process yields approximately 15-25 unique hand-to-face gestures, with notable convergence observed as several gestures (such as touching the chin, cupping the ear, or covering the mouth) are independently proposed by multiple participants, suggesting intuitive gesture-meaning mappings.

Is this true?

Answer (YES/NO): NO